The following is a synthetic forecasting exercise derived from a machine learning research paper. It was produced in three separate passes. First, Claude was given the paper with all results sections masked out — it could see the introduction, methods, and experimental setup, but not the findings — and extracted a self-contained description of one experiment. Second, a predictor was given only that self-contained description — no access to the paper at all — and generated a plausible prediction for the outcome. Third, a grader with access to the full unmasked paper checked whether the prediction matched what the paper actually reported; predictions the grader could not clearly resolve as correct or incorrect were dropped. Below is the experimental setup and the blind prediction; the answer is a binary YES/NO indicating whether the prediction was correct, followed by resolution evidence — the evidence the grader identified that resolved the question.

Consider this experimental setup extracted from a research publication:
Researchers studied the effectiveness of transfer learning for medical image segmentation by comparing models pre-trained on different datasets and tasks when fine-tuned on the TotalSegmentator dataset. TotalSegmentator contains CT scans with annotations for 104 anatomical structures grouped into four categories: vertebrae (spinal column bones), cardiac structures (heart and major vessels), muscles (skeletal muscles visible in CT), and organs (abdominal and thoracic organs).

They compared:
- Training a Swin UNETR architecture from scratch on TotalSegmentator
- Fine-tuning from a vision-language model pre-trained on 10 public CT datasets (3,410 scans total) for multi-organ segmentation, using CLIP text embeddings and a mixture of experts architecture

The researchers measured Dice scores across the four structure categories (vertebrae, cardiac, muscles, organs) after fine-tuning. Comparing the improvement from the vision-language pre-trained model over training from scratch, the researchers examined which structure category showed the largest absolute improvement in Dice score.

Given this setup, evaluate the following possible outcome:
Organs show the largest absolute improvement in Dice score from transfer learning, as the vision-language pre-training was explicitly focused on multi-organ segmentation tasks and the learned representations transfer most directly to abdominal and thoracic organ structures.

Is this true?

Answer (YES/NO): NO